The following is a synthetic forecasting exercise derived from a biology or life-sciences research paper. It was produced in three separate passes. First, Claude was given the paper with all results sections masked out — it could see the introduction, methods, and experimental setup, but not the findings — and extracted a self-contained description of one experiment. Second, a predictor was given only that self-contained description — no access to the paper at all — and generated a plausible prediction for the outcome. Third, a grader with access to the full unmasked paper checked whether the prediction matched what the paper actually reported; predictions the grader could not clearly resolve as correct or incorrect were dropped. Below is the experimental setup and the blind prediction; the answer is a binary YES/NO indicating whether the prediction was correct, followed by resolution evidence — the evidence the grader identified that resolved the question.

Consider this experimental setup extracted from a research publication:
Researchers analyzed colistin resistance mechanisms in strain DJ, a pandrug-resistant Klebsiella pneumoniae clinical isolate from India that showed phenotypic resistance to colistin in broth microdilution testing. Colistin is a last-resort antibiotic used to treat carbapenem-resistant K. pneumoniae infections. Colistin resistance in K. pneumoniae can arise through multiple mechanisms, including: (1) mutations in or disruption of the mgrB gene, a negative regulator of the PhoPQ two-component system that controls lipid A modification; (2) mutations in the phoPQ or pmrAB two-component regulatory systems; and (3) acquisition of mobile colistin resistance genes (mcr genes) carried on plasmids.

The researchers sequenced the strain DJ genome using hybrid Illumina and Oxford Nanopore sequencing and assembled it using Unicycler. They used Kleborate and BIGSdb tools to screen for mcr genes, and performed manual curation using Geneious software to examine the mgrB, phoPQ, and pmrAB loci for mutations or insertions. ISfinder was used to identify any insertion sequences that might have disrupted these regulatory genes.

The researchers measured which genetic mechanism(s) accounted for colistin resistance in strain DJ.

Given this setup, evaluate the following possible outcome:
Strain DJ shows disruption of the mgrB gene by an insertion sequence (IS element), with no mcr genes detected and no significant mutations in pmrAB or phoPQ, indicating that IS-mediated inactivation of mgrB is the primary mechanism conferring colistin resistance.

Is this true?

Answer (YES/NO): YES